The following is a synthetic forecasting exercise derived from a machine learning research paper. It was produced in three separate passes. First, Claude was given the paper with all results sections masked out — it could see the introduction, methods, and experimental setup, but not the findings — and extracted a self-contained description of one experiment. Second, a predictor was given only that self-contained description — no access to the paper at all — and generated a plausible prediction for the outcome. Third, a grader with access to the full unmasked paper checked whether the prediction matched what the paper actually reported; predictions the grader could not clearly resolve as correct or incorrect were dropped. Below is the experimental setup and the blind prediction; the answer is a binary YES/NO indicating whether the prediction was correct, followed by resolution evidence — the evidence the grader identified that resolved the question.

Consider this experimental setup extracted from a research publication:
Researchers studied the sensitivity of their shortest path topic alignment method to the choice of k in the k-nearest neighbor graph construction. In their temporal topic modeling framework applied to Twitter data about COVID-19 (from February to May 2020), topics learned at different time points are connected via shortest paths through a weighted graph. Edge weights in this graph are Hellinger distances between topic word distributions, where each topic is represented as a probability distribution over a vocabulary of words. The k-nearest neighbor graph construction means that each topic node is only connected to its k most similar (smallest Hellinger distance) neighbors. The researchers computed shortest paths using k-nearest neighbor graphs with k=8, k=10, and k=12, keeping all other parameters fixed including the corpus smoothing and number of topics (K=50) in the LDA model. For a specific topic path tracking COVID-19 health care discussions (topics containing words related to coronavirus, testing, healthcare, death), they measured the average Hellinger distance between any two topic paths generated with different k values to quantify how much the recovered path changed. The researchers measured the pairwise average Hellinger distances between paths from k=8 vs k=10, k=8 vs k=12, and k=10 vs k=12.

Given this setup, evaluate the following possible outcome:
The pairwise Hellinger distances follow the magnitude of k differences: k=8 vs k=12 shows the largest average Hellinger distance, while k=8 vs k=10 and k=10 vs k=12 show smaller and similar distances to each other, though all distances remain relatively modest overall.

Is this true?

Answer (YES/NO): NO